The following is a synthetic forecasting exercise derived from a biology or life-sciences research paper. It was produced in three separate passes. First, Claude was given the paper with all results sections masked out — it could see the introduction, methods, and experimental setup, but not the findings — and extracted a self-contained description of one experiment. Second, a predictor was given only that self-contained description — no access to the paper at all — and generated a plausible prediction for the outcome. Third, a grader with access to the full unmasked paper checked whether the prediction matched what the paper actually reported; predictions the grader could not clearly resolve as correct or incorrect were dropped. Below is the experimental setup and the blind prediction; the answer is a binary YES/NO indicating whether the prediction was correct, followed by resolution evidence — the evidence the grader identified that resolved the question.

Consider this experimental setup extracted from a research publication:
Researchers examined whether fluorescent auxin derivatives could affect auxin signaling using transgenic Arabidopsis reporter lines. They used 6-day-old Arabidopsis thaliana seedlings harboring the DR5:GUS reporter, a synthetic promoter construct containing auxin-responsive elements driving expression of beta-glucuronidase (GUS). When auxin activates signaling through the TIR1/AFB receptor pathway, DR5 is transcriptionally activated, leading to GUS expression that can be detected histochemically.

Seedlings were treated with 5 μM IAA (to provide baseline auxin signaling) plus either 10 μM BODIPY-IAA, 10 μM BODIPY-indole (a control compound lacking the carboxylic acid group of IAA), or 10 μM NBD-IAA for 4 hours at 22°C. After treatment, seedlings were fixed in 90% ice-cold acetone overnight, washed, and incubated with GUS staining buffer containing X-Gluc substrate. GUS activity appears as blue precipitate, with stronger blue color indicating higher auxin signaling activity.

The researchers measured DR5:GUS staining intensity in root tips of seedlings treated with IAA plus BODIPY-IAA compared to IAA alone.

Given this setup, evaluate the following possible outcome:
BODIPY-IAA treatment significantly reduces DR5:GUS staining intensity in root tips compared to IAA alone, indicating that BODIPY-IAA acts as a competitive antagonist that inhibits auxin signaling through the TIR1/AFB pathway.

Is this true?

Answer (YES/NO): NO